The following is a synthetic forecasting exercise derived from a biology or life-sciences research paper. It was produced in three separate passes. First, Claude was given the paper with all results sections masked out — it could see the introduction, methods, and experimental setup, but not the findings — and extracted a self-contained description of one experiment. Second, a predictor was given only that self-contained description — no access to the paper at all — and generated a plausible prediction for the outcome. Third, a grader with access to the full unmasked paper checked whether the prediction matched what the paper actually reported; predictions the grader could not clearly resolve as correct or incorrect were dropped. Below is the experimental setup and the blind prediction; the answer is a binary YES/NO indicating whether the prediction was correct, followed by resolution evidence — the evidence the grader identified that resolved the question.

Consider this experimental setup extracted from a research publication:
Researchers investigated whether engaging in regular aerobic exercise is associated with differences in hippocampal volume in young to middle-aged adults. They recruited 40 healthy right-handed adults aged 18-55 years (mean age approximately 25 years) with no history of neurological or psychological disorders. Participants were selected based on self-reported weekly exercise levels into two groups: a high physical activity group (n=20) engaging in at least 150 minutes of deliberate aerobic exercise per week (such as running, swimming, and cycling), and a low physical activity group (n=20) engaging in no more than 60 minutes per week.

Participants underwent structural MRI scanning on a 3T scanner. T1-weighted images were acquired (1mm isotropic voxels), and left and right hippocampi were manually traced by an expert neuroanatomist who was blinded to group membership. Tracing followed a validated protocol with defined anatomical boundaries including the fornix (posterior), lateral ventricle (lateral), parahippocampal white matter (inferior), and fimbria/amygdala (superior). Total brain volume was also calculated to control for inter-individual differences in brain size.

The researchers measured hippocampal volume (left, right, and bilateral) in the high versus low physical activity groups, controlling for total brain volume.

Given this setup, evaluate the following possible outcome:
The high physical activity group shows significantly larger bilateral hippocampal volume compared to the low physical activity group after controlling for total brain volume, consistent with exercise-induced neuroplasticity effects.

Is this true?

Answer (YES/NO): NO